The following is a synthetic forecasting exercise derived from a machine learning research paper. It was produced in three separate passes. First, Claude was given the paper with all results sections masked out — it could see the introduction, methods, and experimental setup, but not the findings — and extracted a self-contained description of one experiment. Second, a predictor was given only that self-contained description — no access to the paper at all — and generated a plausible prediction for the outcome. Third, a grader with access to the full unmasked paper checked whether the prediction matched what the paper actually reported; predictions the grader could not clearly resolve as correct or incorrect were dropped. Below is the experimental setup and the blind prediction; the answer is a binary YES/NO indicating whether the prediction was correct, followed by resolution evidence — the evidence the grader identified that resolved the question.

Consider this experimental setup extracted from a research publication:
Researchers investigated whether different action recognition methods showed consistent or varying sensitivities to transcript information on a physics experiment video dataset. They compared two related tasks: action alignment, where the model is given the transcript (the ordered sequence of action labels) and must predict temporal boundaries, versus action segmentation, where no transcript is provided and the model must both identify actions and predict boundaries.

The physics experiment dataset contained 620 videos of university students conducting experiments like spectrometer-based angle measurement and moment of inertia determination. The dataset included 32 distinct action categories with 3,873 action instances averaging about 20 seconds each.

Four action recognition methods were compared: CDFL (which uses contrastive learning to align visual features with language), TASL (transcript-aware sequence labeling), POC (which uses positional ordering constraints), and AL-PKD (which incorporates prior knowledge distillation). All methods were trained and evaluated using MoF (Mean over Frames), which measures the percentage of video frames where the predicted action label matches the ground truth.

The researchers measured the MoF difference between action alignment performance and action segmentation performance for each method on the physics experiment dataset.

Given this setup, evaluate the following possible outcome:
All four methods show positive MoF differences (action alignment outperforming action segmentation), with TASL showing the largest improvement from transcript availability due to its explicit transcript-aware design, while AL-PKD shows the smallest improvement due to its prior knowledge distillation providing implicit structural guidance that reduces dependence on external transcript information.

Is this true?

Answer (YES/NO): NO